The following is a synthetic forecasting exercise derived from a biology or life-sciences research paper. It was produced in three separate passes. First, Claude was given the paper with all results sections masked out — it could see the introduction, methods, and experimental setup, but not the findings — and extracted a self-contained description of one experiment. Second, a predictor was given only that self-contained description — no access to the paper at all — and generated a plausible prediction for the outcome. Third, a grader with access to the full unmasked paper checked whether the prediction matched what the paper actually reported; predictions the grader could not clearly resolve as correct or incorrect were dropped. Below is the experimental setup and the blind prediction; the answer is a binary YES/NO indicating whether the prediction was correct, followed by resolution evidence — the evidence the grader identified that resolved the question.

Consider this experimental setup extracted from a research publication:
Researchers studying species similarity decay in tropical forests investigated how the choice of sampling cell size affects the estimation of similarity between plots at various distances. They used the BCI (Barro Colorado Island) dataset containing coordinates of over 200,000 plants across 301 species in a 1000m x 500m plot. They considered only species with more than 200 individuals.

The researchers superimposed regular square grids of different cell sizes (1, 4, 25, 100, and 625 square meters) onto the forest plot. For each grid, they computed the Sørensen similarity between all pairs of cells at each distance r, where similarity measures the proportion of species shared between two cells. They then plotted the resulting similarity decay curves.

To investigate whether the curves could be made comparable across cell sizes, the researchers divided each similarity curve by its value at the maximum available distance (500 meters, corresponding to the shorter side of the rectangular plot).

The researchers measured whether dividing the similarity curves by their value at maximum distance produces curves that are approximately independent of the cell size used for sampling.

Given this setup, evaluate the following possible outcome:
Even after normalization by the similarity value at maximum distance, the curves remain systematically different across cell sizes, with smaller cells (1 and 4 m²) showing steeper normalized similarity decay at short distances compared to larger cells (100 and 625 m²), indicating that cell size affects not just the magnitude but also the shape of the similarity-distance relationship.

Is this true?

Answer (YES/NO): NO